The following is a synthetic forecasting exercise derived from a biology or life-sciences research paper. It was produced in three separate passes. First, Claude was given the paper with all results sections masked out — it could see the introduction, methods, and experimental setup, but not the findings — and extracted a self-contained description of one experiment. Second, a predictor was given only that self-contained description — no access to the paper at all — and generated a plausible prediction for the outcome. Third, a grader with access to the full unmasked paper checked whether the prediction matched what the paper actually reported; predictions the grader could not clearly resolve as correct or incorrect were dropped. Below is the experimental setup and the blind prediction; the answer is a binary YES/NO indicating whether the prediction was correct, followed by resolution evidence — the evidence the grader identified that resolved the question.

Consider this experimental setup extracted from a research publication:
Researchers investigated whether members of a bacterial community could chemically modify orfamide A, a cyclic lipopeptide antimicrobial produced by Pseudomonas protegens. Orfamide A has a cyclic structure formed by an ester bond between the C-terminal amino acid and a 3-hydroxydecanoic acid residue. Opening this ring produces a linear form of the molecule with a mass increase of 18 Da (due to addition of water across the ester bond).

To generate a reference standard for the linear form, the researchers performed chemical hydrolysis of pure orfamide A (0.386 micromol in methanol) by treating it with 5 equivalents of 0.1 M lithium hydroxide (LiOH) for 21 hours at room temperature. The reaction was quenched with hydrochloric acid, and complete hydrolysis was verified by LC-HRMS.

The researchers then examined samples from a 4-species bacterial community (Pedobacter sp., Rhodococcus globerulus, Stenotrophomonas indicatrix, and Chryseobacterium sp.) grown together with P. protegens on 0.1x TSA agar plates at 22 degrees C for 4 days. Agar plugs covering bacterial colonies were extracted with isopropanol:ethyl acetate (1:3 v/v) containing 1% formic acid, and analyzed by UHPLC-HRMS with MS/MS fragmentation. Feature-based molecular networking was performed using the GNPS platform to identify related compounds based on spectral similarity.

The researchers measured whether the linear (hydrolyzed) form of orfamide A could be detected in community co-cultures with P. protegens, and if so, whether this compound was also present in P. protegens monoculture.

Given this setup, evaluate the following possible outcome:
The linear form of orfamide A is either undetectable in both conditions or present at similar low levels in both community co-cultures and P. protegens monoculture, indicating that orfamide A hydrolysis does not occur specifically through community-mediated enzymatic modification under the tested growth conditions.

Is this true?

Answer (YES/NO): NO